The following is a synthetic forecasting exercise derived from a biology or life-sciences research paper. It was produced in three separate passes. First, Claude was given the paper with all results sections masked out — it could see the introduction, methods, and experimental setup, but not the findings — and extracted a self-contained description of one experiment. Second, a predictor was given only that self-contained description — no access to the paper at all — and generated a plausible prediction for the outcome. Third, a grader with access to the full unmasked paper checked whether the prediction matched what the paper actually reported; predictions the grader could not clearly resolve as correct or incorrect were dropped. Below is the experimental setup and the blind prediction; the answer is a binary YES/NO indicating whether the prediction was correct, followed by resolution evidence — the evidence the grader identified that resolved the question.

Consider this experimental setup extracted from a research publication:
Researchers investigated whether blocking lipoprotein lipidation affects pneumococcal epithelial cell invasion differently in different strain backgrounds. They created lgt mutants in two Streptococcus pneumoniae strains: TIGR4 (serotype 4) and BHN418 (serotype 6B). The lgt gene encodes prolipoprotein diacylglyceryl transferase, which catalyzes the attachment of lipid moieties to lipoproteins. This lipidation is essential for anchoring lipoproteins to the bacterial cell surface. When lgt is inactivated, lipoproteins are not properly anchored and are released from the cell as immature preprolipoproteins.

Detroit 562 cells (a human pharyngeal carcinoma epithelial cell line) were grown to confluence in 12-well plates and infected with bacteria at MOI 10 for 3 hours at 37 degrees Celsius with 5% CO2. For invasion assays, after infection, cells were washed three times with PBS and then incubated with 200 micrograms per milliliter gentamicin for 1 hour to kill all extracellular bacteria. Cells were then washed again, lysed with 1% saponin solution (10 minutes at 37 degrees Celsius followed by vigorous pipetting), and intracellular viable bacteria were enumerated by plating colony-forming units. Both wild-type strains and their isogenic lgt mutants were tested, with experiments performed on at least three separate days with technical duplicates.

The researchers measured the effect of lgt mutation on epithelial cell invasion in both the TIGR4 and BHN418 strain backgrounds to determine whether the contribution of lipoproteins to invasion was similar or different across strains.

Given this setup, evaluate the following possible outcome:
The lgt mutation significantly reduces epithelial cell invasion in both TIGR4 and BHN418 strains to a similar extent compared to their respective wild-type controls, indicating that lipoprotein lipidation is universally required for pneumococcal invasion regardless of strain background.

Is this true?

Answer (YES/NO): NO